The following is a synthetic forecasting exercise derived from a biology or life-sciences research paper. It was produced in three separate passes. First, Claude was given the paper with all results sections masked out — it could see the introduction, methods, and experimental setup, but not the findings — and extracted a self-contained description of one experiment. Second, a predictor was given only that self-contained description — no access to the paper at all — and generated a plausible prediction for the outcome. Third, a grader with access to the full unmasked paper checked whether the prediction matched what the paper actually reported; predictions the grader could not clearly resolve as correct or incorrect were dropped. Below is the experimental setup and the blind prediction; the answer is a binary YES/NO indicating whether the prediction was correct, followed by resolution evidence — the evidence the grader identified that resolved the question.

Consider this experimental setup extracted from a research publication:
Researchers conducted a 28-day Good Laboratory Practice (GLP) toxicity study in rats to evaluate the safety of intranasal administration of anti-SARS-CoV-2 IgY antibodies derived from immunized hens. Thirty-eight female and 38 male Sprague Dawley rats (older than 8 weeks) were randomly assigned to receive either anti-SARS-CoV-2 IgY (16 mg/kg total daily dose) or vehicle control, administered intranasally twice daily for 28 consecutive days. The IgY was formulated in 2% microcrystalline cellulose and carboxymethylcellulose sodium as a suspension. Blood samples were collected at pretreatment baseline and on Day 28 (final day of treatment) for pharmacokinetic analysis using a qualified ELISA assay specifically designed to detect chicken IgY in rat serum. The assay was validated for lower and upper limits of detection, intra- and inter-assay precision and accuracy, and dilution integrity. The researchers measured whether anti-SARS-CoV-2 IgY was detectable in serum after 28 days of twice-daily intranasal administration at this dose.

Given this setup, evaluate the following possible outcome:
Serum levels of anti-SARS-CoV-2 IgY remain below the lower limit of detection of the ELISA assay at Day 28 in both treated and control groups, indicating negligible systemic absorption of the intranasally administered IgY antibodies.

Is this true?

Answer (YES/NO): YES